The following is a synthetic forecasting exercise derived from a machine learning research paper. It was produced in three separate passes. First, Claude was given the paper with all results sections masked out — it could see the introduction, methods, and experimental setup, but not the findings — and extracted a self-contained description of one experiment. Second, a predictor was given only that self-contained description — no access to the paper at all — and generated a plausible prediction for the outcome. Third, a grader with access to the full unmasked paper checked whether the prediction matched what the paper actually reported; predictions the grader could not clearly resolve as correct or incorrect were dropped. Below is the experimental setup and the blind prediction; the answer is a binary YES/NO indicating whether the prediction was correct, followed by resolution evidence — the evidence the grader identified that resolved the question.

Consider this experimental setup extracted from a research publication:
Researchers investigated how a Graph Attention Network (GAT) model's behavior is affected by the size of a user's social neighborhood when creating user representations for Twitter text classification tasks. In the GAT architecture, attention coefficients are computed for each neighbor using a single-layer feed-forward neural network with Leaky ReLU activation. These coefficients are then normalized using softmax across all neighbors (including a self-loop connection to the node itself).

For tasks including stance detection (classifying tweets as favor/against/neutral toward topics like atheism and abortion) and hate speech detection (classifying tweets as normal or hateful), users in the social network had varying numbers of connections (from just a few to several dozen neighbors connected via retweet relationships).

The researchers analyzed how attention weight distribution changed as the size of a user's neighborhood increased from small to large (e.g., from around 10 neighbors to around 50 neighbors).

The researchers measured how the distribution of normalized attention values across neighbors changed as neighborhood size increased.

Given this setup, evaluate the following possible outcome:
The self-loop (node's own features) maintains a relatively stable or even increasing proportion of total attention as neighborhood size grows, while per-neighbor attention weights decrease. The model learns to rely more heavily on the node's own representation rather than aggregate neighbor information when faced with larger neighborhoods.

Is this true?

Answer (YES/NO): NO